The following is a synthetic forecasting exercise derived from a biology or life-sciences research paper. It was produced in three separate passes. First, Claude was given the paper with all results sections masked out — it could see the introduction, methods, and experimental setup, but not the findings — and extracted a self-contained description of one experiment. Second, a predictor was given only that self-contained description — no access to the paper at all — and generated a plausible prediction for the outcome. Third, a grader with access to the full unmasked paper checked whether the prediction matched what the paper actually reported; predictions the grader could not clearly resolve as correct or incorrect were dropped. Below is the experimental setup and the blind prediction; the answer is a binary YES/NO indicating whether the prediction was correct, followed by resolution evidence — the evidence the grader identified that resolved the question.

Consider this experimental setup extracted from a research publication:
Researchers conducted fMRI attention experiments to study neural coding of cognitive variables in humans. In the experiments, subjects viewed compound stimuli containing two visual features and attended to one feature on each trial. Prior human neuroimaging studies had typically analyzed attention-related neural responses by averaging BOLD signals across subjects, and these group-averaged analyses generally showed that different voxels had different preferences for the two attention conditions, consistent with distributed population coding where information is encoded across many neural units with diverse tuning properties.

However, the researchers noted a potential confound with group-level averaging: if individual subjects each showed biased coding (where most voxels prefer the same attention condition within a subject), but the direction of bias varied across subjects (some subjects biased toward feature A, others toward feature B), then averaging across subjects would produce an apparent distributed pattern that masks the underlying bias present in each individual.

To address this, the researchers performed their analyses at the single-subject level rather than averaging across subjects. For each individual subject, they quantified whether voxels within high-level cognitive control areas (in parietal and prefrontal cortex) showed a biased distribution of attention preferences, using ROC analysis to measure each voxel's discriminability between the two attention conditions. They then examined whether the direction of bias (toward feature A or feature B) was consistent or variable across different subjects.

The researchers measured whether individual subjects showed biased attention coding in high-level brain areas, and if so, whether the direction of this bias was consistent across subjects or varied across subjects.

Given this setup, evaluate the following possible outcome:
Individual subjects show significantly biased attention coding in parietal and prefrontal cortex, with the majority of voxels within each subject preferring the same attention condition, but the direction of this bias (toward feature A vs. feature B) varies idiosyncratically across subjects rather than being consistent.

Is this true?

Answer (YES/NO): YES